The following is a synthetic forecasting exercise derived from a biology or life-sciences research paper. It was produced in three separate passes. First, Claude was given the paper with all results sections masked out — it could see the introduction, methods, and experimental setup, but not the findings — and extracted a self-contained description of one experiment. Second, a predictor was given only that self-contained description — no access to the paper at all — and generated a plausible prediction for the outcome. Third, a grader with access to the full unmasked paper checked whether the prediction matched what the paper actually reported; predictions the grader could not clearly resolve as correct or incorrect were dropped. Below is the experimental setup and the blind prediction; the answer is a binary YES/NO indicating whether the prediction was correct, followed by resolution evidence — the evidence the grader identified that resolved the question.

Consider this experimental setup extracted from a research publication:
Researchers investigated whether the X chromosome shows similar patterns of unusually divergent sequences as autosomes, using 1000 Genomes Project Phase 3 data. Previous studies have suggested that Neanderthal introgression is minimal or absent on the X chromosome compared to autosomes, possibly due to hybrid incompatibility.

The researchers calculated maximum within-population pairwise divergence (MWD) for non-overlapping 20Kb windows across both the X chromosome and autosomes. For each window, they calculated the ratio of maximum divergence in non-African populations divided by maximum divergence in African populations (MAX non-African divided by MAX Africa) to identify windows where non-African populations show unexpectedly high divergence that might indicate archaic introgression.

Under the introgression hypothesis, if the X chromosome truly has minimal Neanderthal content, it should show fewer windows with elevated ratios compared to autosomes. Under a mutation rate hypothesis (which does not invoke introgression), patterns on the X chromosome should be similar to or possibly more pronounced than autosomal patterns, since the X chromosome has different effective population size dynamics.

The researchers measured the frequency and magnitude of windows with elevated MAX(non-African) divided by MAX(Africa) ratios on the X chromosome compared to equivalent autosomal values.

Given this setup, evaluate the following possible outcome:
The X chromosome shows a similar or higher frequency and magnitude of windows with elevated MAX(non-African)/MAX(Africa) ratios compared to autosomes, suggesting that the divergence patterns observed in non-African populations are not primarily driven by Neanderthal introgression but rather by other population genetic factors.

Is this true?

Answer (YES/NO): YES